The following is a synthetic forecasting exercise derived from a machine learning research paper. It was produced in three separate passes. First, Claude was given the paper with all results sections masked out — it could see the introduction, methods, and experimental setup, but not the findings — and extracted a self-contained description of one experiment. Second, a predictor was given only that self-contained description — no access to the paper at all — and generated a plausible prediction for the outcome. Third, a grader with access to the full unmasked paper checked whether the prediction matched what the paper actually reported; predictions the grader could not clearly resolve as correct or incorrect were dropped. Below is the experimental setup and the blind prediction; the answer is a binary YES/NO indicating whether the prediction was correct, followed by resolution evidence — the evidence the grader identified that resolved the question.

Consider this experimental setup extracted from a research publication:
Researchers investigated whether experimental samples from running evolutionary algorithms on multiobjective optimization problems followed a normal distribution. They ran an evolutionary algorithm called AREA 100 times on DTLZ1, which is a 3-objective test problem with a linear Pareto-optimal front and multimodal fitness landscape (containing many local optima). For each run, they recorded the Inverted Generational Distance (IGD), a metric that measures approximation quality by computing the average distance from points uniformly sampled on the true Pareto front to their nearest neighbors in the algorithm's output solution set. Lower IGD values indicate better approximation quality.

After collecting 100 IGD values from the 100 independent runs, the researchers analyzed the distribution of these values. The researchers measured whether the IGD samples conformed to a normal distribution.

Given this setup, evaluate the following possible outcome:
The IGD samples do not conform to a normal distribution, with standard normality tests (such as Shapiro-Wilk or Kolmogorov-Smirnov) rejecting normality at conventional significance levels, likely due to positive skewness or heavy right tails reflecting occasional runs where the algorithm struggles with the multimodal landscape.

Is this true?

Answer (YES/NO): NO